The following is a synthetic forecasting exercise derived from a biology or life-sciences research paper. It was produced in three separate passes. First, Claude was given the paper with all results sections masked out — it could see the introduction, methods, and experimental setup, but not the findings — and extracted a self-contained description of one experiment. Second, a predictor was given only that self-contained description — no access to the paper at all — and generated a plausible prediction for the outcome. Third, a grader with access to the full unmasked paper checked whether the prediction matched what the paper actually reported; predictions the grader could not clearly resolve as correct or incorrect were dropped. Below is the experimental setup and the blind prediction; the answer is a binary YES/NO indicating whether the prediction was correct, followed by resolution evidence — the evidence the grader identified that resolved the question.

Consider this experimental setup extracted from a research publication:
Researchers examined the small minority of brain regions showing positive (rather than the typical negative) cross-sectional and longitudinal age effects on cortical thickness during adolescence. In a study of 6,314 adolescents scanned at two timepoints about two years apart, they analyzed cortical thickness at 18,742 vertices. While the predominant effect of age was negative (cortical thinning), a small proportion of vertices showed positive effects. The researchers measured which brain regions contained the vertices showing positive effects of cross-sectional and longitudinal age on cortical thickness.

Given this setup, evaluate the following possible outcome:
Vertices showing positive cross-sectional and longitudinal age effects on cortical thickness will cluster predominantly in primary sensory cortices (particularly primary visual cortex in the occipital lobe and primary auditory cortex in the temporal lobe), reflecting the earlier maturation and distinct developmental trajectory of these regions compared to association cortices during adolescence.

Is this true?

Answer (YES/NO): NO